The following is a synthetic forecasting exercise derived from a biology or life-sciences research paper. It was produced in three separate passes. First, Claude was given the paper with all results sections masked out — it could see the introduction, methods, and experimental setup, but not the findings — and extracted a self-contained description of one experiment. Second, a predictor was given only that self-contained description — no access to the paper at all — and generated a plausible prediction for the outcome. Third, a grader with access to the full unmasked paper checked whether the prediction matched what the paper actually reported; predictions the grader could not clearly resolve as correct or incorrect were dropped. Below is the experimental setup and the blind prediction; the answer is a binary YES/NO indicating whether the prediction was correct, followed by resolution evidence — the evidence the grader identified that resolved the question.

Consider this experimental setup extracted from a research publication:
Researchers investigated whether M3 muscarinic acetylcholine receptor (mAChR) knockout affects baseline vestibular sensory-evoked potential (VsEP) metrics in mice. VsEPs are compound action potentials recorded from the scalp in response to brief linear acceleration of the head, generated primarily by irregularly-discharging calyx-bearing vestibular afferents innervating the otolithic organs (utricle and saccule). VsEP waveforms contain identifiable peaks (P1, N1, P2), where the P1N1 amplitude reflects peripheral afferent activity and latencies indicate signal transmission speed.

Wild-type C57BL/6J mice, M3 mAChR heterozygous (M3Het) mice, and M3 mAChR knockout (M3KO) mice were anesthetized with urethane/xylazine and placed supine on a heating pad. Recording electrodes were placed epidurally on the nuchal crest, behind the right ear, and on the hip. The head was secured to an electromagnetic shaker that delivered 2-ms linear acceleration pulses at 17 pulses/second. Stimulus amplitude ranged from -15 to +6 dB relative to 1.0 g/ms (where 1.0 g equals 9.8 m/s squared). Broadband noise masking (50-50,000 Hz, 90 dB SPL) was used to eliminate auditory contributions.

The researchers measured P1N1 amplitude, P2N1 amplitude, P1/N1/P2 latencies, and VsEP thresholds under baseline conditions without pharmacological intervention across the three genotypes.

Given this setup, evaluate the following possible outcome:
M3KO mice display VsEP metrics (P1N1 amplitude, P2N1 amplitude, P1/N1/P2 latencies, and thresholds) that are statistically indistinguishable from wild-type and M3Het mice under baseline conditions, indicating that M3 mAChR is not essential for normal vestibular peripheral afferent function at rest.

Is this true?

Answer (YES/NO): YES